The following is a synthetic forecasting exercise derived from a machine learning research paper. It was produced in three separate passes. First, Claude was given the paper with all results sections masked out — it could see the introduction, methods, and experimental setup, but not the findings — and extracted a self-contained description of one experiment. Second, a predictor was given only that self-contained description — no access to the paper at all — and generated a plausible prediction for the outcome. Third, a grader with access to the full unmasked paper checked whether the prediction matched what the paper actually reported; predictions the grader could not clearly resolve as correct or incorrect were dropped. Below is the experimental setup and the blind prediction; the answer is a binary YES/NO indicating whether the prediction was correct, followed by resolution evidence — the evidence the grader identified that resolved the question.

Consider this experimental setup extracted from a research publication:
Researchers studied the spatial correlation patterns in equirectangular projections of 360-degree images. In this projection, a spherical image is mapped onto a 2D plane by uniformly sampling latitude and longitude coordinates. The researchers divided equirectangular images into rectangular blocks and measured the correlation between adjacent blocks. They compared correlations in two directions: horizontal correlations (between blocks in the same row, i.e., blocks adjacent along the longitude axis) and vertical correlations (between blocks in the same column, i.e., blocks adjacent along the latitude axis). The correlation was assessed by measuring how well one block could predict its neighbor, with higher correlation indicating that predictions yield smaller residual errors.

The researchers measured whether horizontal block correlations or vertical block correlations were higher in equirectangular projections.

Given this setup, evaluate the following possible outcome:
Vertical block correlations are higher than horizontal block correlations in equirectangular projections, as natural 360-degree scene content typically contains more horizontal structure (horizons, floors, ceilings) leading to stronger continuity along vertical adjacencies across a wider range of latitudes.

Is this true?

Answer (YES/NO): NO